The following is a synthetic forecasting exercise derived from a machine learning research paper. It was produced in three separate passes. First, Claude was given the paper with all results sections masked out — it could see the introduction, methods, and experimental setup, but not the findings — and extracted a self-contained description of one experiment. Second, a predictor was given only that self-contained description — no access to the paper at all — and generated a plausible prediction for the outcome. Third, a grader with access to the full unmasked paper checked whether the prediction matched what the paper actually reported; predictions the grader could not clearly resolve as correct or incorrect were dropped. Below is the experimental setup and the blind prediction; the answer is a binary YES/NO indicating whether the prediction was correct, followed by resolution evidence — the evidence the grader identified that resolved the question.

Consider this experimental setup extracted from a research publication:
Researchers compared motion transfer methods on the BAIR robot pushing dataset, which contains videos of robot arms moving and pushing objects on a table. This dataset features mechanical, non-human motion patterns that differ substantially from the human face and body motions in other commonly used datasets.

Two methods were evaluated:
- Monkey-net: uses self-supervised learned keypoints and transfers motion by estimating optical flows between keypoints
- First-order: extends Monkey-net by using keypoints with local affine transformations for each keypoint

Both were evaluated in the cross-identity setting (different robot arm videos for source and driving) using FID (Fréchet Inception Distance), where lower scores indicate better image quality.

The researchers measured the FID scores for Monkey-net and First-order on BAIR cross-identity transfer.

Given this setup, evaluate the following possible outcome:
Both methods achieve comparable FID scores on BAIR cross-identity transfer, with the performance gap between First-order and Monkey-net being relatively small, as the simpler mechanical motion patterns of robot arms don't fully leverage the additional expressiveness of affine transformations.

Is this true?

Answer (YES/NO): NO